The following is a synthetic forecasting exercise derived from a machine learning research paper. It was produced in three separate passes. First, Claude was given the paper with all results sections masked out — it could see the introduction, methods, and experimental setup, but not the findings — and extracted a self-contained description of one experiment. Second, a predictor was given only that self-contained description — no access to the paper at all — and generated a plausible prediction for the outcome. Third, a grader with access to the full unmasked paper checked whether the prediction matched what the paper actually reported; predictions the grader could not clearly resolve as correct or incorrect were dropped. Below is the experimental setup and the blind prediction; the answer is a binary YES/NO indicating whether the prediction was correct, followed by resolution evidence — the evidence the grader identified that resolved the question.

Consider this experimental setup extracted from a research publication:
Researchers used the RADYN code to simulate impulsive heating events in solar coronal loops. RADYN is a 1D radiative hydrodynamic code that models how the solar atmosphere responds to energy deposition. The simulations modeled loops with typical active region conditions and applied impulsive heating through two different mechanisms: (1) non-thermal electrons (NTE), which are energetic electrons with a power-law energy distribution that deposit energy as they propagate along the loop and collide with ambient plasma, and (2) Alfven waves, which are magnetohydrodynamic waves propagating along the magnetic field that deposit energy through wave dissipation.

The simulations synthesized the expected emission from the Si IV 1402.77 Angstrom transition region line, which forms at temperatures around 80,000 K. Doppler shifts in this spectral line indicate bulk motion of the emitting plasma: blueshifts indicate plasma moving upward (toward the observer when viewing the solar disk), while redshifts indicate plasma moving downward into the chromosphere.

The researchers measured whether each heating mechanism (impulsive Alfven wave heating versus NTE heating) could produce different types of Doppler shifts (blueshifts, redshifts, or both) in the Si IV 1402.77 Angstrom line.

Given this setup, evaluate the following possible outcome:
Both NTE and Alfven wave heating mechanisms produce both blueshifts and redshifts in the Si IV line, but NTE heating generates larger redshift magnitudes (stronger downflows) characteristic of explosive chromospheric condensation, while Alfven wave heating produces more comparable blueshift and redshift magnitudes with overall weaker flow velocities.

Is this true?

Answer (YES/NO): NO